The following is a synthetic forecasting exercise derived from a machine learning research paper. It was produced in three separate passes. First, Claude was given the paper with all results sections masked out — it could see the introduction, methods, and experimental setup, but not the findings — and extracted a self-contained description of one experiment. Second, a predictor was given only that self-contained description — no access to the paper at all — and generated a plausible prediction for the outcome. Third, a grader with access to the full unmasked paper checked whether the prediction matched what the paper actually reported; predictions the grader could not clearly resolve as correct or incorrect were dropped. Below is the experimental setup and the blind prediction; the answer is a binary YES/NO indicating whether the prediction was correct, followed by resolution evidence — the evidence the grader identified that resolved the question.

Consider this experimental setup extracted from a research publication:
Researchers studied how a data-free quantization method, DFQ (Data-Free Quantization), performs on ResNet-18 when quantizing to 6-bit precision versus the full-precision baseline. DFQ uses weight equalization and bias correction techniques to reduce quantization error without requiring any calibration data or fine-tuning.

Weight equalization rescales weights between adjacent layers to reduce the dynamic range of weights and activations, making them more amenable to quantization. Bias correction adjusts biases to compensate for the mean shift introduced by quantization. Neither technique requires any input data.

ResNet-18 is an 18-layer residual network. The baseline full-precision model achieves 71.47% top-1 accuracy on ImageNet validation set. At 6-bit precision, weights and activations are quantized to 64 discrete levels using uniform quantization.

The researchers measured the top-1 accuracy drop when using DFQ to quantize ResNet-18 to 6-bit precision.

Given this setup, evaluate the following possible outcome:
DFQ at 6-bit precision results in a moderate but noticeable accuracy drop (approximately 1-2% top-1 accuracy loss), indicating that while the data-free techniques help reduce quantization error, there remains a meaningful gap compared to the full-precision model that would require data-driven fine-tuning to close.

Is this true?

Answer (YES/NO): NO